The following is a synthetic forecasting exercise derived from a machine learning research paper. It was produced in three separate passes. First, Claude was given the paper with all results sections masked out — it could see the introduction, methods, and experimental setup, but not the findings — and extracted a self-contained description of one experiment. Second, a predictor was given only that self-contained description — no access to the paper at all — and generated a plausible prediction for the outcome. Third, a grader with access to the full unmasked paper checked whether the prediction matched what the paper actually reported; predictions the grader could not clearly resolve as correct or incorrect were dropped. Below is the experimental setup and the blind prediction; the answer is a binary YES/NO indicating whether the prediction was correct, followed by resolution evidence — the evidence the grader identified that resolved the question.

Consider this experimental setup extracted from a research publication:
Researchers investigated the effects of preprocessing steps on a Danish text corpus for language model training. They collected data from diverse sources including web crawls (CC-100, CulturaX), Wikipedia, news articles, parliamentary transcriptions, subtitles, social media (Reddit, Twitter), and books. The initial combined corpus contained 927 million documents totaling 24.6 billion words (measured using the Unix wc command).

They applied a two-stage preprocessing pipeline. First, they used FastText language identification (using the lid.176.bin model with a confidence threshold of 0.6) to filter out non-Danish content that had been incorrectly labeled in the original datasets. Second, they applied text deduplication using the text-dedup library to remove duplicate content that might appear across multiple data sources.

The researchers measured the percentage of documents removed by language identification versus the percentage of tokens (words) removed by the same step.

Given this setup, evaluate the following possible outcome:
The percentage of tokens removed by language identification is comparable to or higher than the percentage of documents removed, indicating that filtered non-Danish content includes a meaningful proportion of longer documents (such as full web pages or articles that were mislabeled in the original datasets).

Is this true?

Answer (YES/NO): NO